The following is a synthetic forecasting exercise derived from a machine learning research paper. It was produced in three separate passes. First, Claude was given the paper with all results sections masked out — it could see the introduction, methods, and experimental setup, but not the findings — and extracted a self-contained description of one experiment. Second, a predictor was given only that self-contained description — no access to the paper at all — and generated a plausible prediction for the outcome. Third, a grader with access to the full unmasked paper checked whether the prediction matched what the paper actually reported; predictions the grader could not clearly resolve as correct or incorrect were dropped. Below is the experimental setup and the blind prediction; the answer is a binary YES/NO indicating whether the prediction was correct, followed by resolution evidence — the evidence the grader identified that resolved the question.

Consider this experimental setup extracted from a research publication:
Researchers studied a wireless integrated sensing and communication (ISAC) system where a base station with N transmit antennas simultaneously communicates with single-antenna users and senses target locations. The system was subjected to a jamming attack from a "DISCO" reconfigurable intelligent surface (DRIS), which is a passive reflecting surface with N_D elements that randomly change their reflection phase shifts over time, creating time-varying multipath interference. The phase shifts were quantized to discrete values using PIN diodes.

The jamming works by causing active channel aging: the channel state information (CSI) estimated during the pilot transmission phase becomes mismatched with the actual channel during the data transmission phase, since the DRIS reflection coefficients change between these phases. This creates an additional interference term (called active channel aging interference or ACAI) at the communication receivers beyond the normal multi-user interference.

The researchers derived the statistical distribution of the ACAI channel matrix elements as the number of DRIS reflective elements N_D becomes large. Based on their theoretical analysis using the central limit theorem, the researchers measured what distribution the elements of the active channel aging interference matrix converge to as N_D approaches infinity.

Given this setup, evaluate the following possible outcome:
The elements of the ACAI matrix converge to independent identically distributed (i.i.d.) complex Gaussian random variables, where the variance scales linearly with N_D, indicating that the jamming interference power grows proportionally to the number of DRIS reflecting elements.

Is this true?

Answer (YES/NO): NO